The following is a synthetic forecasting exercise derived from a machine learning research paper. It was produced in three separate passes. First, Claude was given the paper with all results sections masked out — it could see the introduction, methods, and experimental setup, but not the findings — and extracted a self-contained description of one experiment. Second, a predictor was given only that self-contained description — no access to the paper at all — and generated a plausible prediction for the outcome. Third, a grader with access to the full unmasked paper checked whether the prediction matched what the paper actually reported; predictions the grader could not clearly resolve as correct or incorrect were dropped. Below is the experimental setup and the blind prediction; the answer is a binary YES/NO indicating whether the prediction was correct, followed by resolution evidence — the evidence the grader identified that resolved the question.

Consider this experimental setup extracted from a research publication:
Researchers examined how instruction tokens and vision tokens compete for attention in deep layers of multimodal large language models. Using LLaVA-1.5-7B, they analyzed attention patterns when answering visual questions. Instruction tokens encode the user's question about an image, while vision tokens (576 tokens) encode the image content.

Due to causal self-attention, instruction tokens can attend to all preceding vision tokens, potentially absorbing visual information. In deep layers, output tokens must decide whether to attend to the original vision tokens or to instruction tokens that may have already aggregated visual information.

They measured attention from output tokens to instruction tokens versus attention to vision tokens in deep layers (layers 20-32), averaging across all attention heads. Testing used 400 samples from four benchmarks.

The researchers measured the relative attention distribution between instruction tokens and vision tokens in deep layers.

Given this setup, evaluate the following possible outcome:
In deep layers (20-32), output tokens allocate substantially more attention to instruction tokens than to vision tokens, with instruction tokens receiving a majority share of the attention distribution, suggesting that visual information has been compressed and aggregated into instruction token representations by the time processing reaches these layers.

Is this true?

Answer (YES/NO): NO